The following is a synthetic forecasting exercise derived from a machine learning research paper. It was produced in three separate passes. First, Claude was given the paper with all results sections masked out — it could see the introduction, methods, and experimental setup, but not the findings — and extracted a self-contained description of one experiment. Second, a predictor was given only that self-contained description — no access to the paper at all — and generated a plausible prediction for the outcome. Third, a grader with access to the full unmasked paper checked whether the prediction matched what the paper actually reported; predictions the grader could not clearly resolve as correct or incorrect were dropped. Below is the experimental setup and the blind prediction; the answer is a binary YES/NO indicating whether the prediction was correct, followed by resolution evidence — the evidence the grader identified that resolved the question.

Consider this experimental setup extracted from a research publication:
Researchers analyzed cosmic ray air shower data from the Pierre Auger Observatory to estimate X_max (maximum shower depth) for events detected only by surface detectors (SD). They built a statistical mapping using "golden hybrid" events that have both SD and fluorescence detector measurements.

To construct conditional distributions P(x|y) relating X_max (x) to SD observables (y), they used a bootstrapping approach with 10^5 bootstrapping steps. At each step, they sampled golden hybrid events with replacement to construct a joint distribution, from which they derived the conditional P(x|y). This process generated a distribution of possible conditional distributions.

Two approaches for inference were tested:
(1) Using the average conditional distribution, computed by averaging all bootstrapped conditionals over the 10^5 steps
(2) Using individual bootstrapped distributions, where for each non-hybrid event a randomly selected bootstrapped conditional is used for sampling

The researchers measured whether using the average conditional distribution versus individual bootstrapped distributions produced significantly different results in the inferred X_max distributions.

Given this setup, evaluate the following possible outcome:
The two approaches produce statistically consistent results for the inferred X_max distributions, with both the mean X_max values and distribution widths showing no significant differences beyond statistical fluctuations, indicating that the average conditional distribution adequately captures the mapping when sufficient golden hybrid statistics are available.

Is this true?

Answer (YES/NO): YES